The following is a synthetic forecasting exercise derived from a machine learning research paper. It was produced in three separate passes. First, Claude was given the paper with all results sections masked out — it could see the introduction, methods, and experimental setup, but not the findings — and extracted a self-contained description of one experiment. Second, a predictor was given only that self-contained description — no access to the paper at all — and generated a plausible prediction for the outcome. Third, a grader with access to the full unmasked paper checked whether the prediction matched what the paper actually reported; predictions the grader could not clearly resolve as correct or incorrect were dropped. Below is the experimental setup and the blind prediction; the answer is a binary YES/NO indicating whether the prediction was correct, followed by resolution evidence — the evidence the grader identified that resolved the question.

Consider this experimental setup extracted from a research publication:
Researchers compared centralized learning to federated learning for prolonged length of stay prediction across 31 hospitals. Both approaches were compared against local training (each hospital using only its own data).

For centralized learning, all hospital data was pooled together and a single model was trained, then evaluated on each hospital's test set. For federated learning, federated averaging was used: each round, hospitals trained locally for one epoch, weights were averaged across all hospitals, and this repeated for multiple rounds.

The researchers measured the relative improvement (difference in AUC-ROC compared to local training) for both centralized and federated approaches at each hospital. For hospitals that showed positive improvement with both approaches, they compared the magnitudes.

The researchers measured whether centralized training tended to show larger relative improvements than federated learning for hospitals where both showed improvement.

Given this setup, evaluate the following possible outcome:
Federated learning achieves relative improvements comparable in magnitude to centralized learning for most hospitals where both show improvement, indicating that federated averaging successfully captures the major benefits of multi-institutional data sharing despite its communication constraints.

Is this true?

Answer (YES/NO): YES